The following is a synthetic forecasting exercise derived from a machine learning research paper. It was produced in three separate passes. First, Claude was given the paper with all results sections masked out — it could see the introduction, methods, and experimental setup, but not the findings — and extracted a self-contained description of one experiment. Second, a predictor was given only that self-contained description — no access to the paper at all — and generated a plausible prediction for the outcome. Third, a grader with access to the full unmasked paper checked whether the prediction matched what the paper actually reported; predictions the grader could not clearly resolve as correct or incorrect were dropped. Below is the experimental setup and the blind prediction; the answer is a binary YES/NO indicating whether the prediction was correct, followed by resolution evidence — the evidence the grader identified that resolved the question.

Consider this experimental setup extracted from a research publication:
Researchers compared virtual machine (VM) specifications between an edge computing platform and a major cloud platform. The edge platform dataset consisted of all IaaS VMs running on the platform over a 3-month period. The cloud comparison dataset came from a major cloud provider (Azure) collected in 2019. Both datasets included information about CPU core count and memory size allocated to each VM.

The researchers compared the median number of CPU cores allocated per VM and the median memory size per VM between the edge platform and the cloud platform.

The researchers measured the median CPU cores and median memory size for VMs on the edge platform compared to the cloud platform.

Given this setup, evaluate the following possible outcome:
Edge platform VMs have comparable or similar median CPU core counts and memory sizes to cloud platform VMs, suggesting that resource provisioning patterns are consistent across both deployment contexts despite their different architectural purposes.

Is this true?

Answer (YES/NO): NO